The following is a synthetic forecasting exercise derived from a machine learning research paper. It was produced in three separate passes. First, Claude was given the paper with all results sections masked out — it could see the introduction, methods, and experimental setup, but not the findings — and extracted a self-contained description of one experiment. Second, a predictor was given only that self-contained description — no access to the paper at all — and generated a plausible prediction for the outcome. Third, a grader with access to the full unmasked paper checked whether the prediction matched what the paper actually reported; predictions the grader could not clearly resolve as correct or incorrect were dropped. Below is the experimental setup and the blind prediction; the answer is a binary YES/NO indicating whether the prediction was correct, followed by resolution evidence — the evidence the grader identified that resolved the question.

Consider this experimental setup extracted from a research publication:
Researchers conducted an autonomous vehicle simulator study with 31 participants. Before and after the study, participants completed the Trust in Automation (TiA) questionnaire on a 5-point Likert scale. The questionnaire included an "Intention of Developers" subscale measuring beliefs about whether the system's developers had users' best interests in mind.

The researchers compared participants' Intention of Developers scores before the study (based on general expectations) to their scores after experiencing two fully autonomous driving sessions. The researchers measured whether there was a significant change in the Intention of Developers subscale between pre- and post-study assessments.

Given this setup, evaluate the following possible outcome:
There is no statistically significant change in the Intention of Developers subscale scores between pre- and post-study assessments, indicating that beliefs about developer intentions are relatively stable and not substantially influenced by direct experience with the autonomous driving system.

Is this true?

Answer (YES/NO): YES